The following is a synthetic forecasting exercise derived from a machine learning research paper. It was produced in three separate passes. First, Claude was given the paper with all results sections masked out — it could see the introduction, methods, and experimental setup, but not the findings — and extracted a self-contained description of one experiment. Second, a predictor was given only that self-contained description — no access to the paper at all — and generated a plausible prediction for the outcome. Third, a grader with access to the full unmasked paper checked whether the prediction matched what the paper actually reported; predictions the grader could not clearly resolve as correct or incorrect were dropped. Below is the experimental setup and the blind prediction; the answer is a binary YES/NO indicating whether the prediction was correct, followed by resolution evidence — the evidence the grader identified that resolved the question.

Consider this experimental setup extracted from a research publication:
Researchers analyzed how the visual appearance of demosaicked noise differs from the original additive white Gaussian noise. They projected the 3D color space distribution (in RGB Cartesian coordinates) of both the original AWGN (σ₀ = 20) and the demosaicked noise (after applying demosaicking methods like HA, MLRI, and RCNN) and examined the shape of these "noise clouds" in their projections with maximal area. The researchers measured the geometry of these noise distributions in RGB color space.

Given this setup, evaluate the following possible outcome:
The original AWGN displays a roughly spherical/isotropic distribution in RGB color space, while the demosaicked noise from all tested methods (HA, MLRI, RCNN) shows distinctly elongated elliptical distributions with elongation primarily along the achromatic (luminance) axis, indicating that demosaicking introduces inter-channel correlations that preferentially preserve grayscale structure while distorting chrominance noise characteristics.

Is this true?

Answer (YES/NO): YES